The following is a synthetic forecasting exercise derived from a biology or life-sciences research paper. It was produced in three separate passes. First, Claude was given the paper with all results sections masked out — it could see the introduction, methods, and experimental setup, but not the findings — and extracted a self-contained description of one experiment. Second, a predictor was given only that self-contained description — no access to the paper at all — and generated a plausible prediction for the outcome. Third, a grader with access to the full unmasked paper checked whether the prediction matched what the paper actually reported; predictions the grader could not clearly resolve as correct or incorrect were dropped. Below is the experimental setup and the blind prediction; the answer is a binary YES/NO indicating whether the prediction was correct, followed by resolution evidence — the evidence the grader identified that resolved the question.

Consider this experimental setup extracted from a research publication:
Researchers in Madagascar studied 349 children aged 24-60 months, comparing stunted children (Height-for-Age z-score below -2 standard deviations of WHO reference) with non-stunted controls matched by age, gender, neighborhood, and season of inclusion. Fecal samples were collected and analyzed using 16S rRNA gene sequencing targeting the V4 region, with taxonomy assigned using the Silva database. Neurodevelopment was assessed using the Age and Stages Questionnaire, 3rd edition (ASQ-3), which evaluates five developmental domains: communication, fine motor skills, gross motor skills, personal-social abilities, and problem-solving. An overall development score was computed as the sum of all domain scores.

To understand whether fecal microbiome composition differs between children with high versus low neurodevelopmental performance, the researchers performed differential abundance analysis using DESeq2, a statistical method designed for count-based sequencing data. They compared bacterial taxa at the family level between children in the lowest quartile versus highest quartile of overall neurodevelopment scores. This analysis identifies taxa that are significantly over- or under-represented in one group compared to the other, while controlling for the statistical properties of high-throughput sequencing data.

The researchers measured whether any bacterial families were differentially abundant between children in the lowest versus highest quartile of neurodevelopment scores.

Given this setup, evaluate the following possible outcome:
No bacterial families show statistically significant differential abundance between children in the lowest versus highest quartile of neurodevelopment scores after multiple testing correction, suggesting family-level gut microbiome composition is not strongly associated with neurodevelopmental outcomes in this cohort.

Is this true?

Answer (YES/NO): NO